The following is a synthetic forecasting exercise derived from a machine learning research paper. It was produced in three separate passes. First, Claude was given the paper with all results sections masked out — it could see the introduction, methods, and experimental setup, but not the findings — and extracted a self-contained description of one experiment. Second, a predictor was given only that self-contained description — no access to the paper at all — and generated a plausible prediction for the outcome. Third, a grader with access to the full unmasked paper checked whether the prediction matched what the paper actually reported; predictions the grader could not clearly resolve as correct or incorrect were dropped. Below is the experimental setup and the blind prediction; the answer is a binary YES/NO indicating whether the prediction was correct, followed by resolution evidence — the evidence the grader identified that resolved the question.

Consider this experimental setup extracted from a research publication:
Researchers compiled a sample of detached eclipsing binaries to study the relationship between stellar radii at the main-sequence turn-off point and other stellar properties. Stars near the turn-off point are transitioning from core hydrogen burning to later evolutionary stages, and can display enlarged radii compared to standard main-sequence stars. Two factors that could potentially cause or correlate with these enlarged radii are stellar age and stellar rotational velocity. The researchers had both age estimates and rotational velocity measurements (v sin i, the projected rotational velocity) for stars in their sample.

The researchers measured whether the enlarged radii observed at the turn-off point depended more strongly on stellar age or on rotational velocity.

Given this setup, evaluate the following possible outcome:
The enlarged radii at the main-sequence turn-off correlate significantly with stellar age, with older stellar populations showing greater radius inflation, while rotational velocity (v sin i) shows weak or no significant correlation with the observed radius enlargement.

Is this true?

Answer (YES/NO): YES